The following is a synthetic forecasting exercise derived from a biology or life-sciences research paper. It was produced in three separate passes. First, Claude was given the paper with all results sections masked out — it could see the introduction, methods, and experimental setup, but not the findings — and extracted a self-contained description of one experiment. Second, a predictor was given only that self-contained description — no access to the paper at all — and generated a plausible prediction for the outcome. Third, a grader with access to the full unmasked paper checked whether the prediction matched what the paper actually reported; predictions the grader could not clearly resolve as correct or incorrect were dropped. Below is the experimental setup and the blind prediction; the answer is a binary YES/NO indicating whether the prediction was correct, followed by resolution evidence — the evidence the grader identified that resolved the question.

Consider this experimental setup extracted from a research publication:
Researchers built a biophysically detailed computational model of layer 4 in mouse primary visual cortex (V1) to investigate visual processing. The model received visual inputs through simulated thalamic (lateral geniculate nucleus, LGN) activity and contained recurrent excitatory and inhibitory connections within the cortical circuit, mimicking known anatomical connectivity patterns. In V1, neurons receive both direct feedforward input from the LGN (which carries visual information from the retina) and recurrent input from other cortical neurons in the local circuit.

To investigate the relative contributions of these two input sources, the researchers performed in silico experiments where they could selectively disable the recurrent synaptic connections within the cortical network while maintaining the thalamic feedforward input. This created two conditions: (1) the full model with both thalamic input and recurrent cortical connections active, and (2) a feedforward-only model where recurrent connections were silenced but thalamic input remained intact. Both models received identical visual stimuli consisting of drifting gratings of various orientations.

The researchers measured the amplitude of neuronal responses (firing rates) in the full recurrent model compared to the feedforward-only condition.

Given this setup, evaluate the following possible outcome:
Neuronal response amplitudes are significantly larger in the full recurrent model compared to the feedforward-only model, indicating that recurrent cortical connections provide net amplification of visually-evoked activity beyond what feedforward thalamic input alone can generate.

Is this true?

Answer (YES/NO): NO